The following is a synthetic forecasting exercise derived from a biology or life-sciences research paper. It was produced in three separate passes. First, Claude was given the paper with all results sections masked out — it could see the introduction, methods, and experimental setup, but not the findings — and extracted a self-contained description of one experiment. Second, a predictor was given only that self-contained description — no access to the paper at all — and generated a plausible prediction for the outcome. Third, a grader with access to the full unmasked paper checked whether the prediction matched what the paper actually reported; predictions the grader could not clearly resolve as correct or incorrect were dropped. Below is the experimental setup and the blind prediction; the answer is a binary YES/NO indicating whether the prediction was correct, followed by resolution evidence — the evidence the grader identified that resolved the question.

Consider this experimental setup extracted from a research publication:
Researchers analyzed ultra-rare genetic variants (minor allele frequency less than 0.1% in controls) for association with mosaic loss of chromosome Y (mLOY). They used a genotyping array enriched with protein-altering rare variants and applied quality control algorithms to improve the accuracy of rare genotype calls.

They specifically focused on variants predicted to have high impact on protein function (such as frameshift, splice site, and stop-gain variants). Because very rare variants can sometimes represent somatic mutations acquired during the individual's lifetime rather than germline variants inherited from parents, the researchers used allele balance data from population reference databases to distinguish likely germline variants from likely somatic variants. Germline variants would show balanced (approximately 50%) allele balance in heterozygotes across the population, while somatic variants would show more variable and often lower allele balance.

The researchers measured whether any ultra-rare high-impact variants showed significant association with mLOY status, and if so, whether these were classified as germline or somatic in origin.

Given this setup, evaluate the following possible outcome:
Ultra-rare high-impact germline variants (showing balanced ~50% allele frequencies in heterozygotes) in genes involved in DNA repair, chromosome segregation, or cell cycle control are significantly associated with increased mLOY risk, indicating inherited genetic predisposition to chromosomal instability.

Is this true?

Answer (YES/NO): NO